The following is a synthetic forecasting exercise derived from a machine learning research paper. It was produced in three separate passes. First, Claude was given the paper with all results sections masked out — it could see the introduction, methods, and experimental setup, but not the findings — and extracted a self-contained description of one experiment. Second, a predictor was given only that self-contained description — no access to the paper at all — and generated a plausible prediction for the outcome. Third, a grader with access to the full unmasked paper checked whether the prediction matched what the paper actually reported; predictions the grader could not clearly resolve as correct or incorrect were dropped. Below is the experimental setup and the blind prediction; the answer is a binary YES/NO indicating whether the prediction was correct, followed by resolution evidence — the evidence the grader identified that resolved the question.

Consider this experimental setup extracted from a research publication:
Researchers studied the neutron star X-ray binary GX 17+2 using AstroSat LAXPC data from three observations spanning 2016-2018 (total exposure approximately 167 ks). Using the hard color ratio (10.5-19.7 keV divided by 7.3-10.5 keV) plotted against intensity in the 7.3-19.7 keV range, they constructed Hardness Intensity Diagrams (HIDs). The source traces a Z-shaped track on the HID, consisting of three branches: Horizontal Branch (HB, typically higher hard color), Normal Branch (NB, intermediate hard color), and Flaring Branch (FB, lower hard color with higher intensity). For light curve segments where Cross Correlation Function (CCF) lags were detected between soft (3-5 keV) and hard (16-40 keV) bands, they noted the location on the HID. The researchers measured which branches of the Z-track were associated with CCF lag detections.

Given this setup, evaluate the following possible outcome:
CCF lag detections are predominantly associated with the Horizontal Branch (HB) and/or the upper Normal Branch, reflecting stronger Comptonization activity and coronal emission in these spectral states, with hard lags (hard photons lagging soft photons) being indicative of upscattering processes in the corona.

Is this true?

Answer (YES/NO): YES